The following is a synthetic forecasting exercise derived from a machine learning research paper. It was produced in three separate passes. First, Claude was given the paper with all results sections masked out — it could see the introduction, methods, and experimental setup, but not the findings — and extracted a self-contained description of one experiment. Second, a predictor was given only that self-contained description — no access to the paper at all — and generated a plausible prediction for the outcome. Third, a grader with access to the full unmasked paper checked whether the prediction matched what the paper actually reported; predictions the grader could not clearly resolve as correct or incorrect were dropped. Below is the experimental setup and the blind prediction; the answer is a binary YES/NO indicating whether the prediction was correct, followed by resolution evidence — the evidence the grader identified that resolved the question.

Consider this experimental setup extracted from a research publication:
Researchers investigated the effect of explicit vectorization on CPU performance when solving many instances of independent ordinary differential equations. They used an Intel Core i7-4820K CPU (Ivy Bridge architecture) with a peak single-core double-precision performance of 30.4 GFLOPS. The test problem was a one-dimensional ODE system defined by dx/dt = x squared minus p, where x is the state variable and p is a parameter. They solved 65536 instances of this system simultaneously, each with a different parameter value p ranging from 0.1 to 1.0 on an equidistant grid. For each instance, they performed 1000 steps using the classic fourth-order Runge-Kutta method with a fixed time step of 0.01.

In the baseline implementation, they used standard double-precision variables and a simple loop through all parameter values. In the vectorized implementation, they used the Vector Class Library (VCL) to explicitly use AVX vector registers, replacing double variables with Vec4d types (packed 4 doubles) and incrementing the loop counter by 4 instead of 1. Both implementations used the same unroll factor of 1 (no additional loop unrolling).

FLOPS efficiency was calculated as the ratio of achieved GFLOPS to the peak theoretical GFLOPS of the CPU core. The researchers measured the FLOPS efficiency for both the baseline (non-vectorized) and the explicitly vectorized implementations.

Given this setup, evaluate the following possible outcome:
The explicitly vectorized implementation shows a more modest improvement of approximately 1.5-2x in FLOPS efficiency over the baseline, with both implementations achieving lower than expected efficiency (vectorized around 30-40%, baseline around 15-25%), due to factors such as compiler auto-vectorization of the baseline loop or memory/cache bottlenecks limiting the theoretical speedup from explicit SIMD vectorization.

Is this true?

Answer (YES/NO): NO